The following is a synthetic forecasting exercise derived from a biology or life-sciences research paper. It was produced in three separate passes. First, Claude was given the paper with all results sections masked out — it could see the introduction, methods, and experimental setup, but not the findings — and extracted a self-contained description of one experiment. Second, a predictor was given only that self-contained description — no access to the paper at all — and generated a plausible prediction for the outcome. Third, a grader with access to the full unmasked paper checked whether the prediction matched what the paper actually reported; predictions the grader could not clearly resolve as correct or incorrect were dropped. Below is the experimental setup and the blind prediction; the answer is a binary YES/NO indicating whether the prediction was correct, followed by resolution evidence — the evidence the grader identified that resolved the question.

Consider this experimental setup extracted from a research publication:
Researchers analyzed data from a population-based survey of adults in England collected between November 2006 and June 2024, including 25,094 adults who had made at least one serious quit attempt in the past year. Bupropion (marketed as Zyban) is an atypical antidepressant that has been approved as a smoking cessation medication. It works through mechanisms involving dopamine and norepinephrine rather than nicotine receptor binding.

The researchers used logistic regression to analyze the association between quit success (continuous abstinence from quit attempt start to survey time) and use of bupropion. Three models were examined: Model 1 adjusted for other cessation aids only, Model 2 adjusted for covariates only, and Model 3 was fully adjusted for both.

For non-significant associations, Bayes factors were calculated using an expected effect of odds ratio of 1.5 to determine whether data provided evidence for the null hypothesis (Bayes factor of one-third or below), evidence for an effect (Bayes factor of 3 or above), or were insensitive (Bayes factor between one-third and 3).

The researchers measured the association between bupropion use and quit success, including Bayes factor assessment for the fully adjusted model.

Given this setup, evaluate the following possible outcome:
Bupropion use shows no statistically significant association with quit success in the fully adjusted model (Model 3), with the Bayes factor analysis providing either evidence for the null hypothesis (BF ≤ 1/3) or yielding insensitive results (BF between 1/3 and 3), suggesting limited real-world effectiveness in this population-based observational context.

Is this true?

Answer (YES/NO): YES